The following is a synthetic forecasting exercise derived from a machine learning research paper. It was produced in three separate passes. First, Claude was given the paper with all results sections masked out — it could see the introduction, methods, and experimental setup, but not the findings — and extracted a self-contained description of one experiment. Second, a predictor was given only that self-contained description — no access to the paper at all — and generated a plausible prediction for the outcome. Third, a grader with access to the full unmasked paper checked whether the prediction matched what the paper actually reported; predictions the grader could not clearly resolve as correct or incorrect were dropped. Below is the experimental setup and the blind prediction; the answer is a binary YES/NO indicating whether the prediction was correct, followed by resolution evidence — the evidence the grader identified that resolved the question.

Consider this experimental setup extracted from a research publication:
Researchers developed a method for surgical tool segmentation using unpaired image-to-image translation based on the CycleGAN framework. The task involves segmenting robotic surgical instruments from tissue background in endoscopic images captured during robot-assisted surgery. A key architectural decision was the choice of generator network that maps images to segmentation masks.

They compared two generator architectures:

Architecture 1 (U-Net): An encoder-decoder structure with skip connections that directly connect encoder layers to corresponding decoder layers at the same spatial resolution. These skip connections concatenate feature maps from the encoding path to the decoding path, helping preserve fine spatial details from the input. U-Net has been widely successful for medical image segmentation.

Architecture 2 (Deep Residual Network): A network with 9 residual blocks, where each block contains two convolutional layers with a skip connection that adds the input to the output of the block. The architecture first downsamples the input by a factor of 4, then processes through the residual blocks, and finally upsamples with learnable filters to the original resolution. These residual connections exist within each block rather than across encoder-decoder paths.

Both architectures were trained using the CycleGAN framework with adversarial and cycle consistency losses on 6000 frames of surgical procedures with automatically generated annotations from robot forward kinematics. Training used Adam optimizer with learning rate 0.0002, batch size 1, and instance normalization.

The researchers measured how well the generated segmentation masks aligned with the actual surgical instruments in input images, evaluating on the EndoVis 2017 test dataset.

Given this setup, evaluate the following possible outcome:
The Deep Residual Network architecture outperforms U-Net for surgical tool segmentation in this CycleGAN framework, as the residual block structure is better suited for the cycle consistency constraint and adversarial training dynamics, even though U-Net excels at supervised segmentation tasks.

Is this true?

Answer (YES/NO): YES